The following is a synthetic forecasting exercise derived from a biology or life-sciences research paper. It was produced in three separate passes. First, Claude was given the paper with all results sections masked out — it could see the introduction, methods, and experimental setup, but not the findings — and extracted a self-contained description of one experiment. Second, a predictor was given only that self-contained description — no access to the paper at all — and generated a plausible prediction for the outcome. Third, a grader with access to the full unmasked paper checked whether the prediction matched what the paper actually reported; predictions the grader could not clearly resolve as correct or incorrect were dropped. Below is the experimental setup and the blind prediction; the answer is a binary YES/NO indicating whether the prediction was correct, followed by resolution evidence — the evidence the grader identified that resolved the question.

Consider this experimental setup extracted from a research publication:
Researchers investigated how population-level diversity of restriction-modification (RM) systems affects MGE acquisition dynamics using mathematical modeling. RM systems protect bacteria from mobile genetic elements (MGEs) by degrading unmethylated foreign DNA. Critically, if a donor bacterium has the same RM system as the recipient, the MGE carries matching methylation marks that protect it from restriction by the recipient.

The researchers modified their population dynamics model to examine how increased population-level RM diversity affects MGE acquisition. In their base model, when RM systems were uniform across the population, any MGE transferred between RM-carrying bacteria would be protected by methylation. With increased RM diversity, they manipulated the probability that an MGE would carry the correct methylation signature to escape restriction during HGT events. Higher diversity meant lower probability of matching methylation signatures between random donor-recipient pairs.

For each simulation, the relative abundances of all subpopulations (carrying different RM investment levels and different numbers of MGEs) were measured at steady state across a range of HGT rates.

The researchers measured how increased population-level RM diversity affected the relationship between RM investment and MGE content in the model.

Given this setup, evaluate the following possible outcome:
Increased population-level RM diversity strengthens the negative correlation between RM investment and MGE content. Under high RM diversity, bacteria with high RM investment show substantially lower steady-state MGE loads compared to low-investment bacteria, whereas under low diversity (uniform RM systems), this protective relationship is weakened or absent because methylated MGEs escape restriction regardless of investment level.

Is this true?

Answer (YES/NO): NO